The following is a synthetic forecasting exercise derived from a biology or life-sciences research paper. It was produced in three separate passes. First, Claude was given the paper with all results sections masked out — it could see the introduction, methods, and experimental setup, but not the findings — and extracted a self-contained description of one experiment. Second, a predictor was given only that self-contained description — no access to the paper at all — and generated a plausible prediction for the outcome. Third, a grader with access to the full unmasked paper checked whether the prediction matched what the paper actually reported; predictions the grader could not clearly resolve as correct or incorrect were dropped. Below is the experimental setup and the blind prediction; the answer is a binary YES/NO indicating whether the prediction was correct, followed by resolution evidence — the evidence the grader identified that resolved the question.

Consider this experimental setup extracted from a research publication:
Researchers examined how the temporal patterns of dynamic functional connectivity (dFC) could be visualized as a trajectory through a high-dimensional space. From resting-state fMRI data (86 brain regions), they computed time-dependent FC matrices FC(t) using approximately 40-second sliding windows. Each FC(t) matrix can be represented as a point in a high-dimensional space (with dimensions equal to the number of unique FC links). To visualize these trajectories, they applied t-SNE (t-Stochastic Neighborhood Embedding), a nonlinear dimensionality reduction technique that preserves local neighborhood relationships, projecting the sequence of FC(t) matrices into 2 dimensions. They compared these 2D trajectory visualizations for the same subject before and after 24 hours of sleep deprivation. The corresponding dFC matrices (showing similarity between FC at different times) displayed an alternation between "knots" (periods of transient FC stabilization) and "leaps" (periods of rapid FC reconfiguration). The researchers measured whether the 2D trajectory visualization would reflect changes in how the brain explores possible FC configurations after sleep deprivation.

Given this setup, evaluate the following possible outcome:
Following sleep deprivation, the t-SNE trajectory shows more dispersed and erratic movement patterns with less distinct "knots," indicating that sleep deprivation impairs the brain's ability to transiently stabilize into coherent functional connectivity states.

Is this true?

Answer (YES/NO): NO